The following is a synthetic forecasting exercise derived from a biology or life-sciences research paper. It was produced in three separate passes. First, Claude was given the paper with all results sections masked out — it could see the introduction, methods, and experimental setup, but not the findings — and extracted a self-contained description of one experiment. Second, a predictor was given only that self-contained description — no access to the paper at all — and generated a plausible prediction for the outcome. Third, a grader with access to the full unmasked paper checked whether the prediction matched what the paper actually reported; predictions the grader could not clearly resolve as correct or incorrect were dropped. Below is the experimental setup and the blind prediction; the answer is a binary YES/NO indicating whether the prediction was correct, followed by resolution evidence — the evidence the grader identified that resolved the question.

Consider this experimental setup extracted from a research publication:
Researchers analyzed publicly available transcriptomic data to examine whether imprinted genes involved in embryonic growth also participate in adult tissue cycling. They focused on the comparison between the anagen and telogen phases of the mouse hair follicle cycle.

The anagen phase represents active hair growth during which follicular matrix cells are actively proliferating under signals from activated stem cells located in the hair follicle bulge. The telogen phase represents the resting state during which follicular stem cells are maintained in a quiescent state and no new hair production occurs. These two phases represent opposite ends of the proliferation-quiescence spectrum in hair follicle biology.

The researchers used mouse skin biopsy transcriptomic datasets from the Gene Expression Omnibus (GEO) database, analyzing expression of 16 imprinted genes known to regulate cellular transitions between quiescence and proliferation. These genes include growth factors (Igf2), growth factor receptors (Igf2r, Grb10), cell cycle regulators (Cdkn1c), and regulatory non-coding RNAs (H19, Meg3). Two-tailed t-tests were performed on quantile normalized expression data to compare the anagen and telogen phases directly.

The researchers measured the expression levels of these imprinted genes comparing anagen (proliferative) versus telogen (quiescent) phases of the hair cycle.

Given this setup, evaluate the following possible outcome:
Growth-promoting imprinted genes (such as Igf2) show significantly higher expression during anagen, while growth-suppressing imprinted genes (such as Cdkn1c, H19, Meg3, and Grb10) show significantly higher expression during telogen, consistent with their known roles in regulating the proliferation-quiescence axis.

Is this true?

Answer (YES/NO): NO